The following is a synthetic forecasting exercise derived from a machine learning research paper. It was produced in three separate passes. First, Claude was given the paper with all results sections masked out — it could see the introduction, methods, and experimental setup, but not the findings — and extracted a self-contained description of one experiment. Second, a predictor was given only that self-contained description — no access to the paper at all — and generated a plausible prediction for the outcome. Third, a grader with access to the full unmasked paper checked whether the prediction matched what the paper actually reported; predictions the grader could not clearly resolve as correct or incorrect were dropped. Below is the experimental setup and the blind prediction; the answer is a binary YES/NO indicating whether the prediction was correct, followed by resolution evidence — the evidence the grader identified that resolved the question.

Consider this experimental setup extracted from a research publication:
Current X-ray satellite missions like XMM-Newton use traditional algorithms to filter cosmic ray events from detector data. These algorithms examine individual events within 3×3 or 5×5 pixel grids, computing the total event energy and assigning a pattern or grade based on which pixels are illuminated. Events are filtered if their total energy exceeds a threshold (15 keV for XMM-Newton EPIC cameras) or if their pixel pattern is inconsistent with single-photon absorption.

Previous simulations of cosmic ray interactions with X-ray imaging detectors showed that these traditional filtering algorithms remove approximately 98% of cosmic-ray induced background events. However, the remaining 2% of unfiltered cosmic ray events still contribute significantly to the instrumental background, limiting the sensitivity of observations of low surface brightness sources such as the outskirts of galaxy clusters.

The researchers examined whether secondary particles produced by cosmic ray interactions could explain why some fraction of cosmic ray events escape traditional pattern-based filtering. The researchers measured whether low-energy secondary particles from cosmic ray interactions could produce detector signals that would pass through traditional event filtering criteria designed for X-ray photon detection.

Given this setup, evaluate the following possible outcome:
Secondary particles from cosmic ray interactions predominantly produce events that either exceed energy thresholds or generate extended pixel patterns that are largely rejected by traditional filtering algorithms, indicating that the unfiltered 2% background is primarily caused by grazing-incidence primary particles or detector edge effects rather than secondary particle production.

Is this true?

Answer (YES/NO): NO